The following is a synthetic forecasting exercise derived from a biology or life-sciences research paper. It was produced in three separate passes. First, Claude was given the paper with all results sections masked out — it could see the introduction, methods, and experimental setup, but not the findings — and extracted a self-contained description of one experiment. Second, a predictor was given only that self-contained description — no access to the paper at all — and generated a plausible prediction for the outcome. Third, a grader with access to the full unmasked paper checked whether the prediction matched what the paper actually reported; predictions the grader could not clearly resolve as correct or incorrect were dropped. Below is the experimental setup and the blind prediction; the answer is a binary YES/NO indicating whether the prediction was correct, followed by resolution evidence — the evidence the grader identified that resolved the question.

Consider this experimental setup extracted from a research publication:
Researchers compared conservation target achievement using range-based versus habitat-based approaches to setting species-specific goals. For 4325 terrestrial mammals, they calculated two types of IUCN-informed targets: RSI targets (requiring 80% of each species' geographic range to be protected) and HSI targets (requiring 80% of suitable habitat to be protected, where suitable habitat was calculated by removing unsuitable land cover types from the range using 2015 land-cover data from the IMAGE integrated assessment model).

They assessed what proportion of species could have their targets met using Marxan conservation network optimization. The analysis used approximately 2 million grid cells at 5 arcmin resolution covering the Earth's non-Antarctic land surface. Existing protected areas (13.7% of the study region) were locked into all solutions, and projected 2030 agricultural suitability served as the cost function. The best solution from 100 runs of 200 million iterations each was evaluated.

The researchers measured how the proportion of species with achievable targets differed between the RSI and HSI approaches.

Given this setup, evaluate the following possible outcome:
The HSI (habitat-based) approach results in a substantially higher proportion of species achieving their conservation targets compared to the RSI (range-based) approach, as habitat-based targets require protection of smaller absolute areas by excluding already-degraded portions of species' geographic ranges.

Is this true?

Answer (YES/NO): NO